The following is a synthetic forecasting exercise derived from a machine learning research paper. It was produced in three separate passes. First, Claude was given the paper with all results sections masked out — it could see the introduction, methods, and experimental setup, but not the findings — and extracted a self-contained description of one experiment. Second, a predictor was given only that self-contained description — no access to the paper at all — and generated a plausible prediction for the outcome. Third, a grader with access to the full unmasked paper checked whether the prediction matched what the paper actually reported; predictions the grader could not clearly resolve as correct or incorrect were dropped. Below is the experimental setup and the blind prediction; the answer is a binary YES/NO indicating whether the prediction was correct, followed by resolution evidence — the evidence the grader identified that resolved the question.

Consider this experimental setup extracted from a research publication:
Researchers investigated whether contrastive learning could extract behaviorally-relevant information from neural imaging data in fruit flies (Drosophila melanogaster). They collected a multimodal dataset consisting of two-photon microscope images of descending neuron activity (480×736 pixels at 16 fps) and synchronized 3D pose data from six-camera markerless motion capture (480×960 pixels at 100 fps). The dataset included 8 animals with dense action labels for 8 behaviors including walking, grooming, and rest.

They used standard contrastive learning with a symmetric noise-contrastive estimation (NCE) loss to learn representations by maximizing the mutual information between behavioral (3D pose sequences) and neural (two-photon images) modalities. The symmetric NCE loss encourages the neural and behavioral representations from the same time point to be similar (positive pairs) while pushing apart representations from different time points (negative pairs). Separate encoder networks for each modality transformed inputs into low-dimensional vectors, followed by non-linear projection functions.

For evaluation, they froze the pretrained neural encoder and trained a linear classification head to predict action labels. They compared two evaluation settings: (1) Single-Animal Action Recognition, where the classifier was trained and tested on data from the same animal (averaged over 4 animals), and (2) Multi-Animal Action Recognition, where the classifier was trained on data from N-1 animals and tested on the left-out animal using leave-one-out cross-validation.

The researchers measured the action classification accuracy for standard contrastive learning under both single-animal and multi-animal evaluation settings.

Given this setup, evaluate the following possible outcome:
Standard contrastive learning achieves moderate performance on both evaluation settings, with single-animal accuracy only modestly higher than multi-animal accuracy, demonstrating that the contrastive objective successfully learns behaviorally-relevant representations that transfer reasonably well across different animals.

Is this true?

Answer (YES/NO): NO